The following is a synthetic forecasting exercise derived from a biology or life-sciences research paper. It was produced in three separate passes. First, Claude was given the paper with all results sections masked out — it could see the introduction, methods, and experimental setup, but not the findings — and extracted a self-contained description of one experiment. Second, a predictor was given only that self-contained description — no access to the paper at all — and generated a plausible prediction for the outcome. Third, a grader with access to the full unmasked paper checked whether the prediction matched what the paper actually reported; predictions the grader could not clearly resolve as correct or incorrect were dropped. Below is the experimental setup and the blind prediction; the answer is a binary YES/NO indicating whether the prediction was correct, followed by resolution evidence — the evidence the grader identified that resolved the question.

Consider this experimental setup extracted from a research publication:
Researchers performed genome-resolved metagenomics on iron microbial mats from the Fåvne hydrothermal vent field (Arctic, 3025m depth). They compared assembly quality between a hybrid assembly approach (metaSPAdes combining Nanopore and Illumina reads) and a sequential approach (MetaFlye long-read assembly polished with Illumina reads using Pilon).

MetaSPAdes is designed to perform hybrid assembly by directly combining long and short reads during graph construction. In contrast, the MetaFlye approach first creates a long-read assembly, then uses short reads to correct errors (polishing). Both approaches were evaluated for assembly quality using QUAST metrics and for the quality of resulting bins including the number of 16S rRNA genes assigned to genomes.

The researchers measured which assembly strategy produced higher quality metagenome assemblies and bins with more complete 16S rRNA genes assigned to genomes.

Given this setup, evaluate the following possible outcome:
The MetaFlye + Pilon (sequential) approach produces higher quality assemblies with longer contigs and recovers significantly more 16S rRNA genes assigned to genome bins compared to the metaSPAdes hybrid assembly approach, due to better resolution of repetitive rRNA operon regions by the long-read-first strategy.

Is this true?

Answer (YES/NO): YES